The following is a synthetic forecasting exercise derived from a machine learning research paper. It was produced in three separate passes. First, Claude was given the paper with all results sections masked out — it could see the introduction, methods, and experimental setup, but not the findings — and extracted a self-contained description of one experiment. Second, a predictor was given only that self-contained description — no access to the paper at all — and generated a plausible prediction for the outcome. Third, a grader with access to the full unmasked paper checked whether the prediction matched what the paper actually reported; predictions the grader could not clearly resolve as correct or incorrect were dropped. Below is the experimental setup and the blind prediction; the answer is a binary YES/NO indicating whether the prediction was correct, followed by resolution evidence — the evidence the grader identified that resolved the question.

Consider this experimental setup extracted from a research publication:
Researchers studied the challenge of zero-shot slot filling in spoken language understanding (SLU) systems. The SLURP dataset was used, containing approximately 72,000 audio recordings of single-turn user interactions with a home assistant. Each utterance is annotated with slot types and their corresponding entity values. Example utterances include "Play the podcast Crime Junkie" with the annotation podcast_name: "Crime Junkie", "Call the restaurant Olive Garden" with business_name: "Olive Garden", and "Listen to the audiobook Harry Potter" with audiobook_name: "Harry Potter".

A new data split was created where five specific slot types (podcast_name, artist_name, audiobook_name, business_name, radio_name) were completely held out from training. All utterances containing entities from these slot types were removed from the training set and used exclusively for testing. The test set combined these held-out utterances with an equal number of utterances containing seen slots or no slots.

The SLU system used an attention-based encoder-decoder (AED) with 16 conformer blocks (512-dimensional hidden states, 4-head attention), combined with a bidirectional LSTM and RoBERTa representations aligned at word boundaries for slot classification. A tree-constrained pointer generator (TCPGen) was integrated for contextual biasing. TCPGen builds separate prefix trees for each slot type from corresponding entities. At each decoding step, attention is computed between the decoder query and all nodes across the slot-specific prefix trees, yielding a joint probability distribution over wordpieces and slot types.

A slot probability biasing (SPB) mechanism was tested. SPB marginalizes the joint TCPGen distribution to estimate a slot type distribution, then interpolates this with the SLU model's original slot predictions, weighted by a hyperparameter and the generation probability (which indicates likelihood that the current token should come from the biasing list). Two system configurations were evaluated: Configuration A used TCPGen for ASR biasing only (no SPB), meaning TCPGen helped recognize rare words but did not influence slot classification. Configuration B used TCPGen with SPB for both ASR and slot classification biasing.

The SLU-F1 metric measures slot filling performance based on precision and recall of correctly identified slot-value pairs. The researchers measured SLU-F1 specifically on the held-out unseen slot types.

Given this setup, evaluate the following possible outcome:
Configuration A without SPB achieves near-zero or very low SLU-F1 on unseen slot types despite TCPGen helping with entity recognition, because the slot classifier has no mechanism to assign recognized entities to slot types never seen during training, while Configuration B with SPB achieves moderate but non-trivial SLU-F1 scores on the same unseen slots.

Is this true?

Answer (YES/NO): YES